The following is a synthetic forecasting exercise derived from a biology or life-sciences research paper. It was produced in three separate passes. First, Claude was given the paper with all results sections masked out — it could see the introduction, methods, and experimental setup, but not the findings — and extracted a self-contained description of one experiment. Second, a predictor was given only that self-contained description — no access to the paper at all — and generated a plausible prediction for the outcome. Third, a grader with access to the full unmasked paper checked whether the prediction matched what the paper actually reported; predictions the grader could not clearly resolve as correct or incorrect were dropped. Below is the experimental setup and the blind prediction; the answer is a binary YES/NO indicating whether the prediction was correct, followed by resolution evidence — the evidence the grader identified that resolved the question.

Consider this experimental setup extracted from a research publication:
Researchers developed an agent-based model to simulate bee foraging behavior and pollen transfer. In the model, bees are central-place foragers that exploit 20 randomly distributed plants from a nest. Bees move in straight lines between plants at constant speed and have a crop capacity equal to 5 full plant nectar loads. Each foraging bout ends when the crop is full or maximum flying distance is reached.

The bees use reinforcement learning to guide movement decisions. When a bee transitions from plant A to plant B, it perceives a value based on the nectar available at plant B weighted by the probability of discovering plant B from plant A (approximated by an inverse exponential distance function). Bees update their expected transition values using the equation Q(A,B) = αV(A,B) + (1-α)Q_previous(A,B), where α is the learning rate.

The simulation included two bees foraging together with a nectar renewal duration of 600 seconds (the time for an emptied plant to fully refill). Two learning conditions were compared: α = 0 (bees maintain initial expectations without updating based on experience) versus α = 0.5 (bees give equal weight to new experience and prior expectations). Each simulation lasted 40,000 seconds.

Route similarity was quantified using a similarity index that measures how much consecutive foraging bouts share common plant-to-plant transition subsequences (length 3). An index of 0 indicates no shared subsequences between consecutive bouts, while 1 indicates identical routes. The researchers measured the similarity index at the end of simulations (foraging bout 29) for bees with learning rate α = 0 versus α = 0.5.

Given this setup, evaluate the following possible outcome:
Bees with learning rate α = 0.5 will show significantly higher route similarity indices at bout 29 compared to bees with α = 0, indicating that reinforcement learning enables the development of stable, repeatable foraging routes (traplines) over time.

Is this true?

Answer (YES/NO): YES